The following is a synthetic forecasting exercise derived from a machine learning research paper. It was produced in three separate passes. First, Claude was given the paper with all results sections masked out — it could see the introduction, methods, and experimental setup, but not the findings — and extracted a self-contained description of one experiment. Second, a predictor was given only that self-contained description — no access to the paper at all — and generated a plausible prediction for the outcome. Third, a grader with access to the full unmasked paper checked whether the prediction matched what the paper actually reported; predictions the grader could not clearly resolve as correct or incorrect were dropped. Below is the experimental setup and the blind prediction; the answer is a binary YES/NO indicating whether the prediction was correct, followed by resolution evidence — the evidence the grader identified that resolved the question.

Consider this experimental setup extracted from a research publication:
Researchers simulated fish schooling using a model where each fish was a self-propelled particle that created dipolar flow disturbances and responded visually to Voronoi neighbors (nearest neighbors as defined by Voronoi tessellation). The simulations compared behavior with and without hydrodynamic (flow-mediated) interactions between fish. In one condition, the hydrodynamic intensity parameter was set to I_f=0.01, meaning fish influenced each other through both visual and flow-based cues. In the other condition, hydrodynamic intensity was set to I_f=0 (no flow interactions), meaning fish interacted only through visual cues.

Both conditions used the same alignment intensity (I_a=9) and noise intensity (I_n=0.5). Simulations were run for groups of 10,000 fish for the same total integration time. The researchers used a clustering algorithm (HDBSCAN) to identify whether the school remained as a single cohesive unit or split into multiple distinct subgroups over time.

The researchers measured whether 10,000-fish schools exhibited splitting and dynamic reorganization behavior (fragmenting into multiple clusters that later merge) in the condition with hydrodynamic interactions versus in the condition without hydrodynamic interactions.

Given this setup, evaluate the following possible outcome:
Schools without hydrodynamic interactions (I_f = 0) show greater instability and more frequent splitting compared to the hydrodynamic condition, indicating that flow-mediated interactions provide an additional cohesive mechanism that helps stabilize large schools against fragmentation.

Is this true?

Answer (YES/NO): NO